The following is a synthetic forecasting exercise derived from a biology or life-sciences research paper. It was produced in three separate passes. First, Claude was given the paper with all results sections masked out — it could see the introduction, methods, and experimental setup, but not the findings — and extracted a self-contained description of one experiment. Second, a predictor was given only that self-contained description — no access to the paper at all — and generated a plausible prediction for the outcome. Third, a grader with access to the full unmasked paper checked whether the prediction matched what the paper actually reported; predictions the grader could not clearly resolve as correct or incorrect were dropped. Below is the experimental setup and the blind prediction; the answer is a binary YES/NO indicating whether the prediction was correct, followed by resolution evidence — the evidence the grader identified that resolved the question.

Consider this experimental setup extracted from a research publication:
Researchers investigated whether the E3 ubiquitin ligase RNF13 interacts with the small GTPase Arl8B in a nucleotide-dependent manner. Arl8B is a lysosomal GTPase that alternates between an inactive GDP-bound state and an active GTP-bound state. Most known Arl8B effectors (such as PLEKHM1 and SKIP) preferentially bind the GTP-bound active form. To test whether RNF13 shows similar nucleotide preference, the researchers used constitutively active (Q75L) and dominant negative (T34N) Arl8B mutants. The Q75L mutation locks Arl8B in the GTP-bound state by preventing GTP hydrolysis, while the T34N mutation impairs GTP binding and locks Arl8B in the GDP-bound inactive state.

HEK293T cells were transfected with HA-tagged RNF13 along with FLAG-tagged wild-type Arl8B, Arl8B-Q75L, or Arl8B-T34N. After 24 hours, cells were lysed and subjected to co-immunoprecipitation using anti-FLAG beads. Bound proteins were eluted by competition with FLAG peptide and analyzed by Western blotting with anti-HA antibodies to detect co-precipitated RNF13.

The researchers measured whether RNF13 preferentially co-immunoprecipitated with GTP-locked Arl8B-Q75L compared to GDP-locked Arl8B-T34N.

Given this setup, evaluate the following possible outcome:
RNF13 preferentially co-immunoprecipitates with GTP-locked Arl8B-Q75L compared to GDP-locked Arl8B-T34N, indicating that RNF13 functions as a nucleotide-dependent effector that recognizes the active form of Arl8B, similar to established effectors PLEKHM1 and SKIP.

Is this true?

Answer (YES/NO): NO